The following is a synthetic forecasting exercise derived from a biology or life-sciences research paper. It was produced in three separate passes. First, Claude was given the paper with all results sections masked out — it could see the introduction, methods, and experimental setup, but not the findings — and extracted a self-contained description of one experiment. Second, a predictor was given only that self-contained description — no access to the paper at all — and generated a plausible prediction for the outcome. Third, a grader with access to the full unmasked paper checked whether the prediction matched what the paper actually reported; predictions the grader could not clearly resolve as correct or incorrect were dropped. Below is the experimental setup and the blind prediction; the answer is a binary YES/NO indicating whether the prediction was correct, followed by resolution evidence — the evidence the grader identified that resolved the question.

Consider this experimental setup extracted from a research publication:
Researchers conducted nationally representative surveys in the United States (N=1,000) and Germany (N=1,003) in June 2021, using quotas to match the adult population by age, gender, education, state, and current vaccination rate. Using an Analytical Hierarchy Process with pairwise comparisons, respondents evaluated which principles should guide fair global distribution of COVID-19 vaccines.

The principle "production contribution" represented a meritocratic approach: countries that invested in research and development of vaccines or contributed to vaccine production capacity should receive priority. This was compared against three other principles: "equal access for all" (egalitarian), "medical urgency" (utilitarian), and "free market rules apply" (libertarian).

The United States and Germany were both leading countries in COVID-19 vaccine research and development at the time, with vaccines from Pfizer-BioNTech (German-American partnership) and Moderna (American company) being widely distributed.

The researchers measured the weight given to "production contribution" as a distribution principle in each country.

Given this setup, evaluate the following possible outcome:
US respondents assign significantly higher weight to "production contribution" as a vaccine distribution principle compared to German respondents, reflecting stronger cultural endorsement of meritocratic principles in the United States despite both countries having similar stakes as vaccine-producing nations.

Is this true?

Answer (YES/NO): NO